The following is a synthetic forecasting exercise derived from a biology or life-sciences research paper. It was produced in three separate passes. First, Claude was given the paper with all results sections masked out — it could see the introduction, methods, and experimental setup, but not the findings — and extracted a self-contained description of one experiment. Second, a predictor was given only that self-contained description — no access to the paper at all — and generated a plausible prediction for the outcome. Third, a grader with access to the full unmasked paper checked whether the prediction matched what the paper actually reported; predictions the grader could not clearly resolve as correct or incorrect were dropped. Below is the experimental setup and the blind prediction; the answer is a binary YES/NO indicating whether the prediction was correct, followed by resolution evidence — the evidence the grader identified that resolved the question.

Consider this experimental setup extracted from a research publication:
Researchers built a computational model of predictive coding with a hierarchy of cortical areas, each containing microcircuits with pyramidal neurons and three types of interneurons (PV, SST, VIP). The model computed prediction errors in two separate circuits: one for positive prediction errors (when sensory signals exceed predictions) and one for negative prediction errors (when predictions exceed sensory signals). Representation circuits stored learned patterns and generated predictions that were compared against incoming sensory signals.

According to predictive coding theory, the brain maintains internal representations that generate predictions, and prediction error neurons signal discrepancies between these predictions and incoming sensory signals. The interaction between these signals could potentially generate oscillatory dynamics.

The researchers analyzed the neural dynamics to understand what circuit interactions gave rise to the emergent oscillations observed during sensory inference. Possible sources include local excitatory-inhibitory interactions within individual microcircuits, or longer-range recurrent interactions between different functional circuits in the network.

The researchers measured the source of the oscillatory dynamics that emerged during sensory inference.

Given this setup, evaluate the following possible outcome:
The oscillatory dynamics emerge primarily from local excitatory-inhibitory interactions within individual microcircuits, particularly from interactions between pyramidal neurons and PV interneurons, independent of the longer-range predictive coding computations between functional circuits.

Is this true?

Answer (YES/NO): NO